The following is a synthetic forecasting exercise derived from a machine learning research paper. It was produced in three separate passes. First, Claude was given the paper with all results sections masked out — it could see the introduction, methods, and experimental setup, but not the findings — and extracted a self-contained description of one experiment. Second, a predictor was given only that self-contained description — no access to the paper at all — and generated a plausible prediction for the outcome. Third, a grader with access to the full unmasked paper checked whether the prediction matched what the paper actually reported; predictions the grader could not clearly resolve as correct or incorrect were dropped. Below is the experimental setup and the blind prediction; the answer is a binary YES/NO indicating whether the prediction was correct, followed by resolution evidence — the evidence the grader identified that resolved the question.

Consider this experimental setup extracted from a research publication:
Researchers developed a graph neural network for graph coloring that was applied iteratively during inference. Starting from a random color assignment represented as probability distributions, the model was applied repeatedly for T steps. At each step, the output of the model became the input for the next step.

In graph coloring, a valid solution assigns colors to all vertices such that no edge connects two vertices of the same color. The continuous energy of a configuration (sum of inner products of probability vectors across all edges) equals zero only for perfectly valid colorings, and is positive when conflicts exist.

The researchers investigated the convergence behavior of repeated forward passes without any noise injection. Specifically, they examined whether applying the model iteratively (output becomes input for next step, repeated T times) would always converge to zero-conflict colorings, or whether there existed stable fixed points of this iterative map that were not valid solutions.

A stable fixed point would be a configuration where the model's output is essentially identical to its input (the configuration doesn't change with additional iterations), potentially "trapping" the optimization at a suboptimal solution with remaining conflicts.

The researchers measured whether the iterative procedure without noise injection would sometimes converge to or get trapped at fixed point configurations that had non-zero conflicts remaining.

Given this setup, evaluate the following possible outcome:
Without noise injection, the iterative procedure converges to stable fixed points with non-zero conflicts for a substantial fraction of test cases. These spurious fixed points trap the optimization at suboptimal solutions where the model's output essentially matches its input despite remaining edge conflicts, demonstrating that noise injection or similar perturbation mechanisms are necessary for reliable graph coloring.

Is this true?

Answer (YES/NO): YES